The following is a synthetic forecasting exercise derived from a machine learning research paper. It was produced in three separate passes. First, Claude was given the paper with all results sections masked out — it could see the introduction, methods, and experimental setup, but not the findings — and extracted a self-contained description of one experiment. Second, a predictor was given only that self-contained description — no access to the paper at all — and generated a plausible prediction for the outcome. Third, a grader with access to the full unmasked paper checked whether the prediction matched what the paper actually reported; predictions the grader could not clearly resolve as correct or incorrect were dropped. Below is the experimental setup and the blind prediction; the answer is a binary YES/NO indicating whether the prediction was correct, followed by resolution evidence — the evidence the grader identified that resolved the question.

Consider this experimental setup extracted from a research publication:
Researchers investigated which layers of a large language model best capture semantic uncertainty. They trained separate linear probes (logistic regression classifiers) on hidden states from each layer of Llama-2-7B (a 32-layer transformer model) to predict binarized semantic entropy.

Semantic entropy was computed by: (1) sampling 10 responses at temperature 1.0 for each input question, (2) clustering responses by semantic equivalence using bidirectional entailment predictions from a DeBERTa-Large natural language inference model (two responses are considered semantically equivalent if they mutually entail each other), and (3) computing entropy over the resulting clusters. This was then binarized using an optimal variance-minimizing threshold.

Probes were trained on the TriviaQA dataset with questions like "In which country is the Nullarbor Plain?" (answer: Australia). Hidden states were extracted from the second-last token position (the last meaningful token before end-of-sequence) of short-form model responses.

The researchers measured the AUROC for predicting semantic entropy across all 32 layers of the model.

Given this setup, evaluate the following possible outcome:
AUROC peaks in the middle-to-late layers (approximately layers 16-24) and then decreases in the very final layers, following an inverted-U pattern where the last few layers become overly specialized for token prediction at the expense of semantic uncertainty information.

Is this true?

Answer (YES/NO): NO